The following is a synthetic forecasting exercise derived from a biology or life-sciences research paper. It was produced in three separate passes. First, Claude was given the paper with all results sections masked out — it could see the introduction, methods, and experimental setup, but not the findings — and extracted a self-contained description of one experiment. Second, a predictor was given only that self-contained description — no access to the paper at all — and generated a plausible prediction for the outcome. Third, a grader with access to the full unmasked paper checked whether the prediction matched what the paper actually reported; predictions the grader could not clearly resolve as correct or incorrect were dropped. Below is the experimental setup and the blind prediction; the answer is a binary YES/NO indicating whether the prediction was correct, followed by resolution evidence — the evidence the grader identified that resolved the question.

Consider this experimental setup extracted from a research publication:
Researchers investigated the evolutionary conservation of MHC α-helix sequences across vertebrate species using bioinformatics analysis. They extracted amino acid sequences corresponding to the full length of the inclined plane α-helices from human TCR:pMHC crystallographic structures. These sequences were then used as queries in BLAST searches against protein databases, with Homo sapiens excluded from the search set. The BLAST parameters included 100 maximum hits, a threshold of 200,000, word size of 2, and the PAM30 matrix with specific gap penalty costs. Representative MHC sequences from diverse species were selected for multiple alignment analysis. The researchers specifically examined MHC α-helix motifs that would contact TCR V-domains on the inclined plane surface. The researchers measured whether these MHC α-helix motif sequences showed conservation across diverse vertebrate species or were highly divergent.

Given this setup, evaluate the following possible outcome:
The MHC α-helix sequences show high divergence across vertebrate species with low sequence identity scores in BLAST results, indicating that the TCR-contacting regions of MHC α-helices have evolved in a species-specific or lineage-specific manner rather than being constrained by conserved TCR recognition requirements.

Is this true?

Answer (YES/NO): NO